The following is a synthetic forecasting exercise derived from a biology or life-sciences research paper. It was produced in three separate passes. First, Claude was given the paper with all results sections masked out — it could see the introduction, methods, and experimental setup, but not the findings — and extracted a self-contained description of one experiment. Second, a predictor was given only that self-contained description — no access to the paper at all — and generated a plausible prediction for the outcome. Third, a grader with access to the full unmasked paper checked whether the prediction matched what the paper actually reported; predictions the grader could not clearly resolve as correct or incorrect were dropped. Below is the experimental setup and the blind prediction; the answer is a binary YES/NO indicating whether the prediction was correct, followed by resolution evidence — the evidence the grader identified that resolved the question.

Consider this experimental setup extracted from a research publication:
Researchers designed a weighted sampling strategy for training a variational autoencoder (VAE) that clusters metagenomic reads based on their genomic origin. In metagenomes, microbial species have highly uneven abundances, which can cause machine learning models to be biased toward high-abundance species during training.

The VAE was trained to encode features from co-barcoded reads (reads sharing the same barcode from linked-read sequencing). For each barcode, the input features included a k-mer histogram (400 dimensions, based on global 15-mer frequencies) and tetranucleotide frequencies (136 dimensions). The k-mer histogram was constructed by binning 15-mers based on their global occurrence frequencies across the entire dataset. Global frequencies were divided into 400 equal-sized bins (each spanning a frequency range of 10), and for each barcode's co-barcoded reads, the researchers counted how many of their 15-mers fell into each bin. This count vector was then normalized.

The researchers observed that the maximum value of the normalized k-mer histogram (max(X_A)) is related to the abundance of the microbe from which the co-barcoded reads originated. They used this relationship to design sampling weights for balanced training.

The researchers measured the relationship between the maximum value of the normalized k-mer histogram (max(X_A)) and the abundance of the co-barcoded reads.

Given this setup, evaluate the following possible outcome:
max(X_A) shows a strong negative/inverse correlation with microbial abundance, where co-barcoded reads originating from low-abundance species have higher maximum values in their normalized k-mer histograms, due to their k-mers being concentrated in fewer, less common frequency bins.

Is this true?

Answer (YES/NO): YES